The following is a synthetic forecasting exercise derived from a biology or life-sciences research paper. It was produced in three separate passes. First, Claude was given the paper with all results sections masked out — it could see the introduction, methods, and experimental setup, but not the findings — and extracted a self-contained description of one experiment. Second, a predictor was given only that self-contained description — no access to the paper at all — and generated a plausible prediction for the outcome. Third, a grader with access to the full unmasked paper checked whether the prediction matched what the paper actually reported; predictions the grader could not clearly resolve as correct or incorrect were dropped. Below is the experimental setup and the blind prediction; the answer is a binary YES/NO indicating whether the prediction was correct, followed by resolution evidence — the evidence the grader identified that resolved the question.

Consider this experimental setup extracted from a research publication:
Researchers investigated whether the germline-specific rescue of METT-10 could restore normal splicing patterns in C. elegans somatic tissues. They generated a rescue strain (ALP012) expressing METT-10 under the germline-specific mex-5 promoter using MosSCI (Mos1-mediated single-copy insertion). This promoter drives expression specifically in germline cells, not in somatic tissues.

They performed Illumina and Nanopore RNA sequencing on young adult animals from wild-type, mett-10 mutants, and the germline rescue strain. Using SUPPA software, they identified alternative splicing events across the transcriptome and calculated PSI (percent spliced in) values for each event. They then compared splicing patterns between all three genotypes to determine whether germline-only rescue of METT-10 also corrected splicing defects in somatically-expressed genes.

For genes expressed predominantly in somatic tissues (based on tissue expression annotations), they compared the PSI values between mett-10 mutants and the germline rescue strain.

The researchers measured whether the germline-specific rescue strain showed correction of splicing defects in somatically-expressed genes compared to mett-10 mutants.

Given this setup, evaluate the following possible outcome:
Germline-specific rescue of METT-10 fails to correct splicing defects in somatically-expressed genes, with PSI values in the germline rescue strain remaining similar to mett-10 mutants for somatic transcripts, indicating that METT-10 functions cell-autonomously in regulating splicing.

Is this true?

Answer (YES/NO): NO